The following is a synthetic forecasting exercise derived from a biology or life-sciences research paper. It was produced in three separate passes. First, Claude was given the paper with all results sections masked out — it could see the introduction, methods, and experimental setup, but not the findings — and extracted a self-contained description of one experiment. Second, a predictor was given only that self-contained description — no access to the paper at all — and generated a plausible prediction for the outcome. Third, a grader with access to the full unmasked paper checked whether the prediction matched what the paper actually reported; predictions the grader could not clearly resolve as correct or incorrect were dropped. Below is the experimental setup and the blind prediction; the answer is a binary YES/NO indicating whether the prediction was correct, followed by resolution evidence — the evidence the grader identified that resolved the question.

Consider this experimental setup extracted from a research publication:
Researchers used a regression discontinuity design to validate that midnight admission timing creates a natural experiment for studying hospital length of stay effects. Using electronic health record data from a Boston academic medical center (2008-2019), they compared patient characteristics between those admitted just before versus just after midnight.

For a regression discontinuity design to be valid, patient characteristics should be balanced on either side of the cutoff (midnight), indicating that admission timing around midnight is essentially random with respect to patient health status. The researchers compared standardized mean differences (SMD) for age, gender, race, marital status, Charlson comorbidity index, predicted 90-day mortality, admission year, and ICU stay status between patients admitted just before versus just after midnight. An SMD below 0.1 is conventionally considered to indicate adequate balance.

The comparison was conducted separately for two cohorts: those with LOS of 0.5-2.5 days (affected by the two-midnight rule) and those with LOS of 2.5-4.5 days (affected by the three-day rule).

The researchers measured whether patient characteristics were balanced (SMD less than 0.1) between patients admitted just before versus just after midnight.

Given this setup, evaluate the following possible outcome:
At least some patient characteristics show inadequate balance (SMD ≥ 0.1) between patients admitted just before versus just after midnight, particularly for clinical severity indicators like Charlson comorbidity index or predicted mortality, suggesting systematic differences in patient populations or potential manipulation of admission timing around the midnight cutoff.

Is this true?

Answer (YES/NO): NO